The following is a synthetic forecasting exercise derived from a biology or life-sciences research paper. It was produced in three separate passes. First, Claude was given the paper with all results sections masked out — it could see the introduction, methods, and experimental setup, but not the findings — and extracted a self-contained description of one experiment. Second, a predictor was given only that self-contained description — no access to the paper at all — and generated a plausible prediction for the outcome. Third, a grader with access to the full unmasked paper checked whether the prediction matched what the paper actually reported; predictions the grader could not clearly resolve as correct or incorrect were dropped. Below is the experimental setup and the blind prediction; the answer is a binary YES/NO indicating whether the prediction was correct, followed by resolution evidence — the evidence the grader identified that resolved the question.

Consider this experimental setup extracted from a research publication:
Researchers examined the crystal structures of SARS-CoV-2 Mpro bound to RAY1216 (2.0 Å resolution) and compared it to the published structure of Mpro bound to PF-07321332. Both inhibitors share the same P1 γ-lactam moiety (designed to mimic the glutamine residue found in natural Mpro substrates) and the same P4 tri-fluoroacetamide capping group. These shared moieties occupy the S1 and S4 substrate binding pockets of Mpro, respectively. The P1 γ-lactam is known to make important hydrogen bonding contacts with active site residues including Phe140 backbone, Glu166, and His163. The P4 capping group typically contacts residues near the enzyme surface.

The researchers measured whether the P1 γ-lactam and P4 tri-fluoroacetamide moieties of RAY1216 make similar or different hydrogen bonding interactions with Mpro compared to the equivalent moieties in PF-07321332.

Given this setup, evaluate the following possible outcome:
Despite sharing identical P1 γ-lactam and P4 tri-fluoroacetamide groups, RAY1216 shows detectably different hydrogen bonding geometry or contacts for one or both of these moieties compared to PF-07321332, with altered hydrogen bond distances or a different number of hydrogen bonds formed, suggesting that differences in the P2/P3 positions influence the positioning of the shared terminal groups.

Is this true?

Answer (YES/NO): NO